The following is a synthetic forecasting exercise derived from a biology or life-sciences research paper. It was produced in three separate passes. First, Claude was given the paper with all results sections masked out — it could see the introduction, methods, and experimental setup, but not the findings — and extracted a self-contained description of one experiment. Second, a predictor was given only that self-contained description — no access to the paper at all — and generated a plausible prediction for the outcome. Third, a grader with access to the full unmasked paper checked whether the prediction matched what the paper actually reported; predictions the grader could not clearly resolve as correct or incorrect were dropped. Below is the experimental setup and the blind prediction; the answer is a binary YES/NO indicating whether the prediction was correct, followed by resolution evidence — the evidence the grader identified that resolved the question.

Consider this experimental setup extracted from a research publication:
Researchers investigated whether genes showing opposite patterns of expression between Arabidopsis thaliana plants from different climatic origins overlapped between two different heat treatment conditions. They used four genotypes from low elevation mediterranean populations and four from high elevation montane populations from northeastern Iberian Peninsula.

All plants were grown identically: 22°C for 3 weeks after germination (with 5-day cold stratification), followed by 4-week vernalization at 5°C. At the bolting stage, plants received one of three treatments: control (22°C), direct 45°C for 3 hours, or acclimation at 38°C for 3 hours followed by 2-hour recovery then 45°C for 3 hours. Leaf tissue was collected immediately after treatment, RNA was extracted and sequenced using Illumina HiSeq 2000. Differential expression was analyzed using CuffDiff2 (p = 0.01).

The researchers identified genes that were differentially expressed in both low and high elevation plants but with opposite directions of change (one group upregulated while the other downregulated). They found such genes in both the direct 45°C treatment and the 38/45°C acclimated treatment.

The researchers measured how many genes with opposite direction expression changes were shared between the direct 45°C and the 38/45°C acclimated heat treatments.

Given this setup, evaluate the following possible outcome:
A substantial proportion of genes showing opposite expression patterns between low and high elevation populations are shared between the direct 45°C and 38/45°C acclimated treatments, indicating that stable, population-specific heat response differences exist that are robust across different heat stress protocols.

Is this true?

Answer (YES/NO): NO